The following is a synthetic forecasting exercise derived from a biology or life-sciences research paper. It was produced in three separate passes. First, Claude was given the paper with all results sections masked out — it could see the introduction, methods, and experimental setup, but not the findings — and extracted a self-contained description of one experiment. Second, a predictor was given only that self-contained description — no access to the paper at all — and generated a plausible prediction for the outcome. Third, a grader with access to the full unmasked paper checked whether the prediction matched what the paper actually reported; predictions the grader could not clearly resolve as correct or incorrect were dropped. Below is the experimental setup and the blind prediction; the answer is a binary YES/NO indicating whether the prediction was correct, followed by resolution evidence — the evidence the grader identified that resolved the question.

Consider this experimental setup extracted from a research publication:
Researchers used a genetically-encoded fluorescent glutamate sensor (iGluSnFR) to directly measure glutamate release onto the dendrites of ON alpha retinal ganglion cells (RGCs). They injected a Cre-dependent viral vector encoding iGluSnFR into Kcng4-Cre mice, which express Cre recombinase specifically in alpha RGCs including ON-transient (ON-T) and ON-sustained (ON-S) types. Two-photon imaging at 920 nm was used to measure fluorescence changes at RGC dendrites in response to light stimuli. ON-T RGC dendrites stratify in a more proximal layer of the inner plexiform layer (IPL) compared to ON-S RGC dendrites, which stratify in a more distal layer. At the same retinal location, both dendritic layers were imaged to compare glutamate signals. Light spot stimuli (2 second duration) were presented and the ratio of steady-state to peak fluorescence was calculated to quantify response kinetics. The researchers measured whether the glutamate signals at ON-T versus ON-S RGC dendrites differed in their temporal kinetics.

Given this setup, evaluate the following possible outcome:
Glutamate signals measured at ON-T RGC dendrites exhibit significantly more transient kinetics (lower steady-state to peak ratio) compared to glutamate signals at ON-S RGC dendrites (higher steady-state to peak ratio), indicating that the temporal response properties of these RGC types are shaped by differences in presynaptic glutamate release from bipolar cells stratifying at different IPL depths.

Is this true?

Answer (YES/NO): YES